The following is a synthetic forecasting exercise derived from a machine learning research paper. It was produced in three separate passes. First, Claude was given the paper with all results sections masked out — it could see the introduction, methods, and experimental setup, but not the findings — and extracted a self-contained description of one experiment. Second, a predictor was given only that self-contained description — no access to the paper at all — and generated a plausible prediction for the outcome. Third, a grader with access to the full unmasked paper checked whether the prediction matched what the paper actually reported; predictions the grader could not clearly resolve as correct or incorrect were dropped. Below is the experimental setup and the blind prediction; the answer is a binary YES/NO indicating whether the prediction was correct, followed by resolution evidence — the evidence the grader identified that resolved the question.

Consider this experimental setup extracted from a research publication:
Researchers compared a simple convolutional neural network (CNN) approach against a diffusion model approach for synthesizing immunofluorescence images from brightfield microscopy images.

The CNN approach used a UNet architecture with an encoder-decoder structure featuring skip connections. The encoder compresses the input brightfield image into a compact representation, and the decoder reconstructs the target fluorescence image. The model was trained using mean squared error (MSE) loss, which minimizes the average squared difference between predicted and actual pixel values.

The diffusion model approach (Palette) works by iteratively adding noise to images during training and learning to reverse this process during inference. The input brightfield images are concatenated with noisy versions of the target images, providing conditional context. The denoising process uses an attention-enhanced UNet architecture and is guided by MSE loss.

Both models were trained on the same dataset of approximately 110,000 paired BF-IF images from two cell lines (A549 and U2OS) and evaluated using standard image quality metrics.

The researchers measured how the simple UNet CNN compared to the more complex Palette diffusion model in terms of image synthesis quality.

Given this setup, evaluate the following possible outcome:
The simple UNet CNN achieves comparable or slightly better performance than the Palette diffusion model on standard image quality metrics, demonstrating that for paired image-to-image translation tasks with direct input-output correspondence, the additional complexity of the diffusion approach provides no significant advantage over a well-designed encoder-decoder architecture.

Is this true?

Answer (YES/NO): YES